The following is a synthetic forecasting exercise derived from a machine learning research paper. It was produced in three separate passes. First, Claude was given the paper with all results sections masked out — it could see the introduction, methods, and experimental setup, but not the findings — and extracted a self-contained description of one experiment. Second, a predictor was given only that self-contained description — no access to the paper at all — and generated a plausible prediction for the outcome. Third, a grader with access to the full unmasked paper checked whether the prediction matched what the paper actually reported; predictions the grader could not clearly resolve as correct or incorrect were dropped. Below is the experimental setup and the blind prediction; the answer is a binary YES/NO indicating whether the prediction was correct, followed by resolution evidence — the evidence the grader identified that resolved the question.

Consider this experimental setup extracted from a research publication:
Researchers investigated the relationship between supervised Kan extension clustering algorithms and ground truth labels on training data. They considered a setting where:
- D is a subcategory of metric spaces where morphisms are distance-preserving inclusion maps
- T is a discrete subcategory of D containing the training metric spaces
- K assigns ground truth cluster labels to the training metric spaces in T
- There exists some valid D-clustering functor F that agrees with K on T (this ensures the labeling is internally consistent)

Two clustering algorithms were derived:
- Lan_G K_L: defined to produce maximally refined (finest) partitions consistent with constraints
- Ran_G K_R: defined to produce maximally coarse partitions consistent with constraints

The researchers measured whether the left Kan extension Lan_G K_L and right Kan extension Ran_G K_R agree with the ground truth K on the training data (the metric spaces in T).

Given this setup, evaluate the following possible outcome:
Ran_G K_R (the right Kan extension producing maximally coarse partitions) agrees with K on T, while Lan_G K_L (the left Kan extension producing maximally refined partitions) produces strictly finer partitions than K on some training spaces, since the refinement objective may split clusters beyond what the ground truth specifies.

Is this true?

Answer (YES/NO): NO